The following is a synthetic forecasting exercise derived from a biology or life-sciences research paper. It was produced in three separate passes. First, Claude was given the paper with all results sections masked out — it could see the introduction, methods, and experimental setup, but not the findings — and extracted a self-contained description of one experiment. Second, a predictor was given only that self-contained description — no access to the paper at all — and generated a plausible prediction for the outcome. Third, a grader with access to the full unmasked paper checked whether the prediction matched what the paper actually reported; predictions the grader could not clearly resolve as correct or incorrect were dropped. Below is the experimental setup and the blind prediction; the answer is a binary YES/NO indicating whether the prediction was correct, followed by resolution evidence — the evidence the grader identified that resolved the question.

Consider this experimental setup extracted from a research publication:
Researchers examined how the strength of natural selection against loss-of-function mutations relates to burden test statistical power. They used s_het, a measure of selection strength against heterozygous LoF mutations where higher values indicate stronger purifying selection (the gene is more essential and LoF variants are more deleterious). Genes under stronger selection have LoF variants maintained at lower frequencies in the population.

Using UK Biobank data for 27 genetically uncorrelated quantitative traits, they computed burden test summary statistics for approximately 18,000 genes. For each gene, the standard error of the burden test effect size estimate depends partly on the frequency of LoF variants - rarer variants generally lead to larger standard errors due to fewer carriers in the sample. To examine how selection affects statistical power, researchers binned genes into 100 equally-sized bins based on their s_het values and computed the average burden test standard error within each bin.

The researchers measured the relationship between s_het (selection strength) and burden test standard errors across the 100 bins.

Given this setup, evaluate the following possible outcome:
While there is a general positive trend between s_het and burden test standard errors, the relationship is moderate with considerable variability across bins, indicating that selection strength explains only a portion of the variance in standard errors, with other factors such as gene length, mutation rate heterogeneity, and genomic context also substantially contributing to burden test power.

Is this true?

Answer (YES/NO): NO